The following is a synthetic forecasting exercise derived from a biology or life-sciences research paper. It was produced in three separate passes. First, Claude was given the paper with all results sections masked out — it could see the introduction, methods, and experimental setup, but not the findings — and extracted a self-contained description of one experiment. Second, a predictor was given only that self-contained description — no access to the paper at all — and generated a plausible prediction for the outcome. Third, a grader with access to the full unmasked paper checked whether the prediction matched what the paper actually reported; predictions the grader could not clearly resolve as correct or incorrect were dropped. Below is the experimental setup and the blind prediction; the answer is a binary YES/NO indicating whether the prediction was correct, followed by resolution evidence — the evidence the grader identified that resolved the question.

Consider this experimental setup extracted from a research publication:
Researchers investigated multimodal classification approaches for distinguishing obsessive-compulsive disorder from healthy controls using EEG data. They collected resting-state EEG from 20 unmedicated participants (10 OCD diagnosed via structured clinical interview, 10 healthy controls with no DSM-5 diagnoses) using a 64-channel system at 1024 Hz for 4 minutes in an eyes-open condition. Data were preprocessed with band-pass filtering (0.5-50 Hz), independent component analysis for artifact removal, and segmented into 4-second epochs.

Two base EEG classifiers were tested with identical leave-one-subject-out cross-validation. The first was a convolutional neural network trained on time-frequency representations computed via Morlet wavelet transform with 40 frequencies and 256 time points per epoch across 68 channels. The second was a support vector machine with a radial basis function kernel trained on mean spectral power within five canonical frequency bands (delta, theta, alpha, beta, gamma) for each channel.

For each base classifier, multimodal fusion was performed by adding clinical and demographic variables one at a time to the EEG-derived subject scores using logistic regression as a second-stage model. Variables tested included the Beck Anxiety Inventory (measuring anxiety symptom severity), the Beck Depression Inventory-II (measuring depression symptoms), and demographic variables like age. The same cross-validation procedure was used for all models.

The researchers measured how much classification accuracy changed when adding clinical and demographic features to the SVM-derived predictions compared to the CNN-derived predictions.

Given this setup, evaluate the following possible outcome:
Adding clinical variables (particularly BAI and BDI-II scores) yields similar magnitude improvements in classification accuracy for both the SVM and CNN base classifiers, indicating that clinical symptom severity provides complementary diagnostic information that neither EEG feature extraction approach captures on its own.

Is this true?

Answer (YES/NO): NO